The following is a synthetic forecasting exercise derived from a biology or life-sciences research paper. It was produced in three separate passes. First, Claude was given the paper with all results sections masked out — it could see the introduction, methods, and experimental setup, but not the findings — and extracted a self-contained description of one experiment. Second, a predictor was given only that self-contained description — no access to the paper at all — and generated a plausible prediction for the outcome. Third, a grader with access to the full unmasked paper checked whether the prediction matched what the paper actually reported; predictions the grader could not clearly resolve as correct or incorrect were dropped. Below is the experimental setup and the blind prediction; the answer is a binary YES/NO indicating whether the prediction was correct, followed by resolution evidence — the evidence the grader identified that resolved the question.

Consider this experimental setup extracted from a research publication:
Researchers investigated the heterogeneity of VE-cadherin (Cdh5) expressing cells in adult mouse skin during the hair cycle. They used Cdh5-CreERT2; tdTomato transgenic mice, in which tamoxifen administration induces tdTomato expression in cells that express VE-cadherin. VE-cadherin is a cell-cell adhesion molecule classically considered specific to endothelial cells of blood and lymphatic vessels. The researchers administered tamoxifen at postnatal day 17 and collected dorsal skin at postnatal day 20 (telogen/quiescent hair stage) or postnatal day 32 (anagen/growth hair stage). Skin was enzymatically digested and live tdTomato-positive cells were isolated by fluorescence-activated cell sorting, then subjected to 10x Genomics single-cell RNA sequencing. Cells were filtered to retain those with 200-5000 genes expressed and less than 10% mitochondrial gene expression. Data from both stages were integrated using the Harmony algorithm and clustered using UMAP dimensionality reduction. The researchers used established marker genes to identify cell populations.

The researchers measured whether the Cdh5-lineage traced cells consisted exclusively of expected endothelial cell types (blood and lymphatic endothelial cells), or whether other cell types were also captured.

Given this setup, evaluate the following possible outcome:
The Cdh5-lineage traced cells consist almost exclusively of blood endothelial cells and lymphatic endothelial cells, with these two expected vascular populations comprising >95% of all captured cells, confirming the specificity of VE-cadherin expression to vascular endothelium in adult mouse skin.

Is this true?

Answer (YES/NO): NO